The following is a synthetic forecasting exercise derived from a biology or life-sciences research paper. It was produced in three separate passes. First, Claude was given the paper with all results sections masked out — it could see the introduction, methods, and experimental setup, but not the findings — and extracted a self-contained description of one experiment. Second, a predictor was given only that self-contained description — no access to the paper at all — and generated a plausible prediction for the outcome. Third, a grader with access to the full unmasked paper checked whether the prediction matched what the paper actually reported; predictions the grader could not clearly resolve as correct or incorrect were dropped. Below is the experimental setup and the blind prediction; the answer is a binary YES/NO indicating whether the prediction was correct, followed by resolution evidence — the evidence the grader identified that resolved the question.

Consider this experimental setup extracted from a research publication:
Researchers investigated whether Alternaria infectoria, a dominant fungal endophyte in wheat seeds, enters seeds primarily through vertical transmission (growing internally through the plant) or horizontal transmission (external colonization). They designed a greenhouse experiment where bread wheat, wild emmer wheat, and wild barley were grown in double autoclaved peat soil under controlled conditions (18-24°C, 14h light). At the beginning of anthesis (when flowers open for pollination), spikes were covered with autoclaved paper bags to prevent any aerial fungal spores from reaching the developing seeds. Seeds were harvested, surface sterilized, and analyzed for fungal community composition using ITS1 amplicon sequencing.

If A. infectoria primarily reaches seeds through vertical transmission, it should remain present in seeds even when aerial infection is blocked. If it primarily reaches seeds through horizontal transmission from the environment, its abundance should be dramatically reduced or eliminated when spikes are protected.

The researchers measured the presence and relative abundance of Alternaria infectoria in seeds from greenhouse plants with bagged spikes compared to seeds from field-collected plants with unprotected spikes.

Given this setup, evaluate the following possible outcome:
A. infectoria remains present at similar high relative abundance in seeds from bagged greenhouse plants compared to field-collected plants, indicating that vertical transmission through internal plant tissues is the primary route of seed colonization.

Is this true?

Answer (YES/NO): NO